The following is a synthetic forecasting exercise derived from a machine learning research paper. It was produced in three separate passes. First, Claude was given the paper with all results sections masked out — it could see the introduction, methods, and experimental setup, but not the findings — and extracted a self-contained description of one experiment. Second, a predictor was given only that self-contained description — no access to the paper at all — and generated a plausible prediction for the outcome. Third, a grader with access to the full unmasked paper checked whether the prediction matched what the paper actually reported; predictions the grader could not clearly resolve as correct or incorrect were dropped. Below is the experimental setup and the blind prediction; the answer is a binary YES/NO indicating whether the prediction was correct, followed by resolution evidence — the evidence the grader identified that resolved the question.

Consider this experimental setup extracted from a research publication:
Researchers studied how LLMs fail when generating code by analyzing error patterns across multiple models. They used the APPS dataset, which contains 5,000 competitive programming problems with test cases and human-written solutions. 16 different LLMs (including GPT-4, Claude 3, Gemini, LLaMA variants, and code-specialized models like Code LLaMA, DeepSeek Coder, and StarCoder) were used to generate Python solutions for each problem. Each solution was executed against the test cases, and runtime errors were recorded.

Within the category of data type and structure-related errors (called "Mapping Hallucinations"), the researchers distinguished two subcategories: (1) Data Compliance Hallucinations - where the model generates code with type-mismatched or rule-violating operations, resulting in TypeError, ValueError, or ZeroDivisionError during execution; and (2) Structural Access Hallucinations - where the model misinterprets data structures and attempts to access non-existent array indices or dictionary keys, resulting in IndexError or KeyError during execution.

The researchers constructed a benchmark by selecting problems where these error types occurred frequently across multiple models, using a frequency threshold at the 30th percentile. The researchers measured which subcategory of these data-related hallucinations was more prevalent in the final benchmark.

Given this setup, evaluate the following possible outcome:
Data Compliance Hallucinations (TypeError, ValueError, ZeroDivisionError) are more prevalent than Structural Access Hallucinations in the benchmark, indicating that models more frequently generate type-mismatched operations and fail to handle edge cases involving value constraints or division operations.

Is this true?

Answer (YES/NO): NO